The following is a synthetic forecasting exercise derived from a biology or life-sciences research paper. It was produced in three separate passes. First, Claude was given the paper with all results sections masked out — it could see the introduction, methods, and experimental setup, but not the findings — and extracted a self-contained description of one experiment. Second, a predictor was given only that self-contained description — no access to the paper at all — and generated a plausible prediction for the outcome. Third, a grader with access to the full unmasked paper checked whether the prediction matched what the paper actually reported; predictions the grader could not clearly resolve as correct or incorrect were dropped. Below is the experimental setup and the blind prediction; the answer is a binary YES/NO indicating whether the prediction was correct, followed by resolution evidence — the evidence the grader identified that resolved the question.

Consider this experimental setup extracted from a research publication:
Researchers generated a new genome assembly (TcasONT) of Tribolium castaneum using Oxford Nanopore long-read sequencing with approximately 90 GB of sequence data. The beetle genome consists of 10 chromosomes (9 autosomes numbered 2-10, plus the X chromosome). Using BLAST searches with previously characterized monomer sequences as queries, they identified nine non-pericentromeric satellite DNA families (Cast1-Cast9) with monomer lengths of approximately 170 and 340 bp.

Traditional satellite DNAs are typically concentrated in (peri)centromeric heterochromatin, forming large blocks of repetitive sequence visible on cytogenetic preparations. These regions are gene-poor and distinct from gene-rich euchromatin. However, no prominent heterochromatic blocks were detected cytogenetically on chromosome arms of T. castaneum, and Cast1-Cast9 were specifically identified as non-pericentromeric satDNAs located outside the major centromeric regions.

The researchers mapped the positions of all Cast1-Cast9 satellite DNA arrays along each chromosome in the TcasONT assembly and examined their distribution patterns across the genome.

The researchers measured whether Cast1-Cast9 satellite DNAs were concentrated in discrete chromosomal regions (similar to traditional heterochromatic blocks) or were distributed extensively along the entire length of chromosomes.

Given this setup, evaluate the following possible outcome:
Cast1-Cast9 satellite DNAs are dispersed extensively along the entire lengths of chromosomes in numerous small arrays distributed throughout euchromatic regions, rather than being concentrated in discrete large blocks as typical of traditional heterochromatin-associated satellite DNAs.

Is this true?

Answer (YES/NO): NO